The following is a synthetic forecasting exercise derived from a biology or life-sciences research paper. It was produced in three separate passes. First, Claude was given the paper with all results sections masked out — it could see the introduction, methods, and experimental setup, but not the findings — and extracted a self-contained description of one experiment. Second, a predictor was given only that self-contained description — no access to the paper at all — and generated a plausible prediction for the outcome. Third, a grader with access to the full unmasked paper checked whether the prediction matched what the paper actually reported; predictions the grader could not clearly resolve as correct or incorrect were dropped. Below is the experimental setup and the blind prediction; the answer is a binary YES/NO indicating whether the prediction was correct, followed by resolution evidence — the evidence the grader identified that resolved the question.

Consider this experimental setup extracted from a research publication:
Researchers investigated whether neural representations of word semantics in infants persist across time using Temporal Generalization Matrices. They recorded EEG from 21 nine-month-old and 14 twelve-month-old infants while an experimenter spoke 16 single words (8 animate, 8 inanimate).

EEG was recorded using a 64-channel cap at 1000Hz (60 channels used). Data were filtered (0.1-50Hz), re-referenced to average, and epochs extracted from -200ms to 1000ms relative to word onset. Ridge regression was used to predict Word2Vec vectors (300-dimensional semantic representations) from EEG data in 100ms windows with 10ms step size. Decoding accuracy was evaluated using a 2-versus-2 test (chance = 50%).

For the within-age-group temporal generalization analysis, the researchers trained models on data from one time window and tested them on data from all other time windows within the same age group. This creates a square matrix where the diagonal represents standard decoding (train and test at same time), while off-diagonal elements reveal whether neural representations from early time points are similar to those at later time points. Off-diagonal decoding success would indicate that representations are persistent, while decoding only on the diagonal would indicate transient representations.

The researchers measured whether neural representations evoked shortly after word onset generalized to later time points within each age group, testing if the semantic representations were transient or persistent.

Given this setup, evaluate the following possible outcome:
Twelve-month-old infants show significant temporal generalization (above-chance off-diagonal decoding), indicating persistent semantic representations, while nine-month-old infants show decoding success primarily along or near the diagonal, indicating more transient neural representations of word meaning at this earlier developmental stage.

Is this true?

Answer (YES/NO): YES